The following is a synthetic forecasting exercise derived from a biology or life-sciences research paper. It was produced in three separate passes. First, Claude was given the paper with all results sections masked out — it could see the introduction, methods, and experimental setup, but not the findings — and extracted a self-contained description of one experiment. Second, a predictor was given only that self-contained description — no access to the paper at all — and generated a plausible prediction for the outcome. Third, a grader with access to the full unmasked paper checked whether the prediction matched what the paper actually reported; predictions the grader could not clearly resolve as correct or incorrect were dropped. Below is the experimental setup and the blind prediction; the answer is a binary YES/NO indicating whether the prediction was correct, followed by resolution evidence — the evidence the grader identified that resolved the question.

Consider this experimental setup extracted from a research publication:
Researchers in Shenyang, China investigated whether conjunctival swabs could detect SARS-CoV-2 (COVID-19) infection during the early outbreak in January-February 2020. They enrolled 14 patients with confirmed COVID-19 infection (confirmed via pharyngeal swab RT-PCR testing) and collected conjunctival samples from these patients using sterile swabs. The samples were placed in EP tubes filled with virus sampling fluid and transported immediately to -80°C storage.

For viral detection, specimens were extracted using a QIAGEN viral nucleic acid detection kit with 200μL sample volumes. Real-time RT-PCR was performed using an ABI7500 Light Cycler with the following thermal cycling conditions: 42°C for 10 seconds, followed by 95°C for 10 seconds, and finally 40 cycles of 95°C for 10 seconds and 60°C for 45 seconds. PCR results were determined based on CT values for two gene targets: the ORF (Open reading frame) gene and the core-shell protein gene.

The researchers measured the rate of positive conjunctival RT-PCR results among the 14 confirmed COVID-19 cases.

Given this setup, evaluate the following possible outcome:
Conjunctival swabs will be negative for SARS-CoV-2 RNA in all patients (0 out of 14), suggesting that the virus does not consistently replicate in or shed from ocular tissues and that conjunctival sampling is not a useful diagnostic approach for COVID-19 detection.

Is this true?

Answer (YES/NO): YES